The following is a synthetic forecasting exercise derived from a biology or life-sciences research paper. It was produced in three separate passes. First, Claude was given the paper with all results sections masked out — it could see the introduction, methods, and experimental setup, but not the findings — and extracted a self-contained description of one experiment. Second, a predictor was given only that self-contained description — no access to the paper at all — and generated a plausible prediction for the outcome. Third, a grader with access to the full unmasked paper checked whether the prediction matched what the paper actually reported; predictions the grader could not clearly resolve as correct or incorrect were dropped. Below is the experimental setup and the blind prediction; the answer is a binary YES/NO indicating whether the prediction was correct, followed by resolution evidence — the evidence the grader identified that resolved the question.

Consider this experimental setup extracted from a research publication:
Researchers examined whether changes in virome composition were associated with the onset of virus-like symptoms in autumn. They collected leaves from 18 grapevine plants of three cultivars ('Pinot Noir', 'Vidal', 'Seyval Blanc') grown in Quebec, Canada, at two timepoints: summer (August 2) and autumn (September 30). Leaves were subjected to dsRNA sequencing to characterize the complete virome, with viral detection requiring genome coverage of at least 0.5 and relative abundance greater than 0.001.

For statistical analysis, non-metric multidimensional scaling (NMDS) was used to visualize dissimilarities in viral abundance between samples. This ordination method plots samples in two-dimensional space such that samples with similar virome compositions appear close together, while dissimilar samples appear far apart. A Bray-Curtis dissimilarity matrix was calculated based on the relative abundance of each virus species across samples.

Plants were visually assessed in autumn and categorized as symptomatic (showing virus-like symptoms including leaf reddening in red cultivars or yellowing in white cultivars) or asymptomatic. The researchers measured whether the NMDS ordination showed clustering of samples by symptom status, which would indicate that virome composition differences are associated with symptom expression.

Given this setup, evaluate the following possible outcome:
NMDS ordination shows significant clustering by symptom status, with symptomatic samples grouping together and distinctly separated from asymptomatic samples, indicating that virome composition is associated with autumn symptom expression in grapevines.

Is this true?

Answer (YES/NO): NO